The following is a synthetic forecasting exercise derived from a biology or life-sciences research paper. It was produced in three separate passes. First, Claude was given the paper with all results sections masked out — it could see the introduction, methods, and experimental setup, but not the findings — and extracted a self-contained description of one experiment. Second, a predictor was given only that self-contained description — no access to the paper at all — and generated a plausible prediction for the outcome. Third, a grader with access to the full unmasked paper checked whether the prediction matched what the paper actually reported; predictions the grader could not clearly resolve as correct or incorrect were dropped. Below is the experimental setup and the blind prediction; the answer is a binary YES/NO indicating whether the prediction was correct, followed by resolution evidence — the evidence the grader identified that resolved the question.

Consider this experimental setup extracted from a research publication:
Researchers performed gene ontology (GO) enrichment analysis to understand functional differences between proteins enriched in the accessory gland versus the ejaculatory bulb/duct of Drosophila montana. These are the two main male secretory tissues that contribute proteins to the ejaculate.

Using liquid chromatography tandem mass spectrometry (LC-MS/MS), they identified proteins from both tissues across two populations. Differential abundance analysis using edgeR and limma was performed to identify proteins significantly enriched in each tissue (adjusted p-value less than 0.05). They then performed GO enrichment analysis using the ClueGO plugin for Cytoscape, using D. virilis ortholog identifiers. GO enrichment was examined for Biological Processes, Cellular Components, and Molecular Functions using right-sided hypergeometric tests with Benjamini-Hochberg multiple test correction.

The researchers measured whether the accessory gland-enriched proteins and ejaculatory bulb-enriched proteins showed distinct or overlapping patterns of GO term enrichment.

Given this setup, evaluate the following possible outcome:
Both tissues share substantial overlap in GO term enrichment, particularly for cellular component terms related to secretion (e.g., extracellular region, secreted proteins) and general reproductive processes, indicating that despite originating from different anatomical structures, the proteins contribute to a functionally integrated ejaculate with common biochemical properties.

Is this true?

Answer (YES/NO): NO